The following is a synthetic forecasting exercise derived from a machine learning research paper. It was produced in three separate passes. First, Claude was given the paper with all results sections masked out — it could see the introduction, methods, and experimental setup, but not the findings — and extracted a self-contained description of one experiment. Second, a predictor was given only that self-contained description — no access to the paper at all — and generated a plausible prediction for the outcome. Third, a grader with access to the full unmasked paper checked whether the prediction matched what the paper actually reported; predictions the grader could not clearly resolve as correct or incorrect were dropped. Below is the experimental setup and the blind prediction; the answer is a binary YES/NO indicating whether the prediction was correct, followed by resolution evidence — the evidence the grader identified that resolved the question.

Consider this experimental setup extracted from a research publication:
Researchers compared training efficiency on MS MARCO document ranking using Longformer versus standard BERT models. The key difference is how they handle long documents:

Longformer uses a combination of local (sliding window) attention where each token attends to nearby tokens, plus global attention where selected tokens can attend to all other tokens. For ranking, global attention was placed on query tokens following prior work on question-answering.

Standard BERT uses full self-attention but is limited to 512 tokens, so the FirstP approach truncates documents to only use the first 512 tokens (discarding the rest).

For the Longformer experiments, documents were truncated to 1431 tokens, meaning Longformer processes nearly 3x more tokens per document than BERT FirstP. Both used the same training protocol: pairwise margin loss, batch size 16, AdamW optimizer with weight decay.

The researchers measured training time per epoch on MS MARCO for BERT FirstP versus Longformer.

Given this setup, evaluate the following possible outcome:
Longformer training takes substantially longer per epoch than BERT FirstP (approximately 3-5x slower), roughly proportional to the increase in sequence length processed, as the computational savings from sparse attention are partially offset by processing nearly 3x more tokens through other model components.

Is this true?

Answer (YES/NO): YES